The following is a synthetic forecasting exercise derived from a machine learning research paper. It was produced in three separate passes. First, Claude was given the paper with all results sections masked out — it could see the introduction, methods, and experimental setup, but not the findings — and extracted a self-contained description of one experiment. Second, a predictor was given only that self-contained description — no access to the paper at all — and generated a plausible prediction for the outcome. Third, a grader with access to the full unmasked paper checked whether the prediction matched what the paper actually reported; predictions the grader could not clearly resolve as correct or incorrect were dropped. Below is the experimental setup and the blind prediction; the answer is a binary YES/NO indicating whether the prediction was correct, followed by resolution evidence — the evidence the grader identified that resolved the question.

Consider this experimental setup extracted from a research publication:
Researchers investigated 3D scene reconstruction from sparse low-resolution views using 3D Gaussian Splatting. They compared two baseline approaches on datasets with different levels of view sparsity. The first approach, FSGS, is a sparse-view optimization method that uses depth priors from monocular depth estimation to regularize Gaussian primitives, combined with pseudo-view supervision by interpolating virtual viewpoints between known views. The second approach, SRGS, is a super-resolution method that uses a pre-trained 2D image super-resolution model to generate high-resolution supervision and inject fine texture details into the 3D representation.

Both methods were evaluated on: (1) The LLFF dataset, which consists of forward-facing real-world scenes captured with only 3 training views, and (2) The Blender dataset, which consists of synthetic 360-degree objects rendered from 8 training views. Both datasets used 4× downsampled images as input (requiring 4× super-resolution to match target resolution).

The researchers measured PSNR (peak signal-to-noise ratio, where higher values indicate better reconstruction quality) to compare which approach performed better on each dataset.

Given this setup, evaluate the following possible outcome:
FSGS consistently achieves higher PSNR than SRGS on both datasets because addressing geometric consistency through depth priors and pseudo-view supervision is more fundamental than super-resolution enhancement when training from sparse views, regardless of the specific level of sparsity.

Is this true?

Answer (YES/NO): NO